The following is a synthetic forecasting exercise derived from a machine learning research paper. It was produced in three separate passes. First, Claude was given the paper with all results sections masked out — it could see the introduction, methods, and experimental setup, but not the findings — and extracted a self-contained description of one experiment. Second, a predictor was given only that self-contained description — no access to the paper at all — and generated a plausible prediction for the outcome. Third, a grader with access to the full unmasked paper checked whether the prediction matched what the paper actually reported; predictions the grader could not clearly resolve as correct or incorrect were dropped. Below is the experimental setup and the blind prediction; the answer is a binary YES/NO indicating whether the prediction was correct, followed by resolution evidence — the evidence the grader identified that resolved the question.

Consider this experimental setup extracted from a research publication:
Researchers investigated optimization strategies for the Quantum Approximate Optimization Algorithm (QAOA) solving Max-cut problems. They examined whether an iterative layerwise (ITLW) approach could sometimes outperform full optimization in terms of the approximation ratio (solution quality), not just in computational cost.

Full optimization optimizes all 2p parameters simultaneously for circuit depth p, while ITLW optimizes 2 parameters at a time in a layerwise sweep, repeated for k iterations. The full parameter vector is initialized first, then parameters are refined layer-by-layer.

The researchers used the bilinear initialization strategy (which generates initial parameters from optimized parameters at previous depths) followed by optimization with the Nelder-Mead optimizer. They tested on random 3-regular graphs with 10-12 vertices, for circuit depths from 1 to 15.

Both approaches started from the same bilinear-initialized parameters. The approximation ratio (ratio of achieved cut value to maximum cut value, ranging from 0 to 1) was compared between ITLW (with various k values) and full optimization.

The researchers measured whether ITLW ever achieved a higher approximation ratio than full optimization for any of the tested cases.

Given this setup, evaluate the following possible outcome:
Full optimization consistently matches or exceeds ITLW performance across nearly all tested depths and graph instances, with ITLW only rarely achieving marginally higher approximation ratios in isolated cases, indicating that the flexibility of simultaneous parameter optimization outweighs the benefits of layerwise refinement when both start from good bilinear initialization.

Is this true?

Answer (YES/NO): YES